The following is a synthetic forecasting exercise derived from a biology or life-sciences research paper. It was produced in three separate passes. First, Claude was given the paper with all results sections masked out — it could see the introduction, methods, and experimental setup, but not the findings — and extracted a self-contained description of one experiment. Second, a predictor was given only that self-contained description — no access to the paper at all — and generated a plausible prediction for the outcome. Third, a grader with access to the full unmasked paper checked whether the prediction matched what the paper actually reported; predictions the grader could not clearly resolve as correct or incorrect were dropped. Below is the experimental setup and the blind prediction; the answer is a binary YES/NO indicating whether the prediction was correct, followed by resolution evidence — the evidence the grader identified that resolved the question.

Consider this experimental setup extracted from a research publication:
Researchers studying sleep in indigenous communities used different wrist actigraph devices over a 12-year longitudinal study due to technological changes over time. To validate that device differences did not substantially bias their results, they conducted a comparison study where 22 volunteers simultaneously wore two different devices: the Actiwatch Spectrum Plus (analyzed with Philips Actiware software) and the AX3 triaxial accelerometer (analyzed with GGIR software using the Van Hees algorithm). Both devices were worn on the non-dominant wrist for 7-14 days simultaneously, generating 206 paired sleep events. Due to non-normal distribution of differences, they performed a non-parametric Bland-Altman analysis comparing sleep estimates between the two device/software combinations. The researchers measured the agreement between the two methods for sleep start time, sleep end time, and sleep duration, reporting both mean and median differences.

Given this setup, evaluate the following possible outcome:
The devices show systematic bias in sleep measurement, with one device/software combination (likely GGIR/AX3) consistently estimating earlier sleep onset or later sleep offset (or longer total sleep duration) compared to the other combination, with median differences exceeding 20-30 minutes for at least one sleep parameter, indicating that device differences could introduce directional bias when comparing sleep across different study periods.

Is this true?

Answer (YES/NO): NO